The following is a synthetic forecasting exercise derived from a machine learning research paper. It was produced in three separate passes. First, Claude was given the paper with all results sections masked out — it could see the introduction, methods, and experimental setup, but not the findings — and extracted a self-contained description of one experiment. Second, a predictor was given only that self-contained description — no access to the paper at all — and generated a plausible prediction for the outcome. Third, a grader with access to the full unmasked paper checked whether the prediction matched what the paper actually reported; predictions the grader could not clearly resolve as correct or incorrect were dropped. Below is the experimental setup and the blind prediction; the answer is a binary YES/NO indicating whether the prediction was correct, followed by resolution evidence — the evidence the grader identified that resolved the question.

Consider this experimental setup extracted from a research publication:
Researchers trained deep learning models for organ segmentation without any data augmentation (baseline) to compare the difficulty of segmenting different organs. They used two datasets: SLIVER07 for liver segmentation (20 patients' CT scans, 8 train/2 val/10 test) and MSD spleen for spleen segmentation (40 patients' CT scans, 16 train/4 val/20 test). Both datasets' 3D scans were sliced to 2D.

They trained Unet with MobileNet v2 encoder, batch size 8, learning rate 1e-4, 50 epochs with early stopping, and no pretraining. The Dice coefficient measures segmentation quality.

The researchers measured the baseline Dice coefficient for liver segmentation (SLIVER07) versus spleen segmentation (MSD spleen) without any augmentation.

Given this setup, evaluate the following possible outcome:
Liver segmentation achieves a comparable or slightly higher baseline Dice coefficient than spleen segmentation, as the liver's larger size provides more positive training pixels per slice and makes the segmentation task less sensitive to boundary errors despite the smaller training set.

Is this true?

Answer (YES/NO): NO